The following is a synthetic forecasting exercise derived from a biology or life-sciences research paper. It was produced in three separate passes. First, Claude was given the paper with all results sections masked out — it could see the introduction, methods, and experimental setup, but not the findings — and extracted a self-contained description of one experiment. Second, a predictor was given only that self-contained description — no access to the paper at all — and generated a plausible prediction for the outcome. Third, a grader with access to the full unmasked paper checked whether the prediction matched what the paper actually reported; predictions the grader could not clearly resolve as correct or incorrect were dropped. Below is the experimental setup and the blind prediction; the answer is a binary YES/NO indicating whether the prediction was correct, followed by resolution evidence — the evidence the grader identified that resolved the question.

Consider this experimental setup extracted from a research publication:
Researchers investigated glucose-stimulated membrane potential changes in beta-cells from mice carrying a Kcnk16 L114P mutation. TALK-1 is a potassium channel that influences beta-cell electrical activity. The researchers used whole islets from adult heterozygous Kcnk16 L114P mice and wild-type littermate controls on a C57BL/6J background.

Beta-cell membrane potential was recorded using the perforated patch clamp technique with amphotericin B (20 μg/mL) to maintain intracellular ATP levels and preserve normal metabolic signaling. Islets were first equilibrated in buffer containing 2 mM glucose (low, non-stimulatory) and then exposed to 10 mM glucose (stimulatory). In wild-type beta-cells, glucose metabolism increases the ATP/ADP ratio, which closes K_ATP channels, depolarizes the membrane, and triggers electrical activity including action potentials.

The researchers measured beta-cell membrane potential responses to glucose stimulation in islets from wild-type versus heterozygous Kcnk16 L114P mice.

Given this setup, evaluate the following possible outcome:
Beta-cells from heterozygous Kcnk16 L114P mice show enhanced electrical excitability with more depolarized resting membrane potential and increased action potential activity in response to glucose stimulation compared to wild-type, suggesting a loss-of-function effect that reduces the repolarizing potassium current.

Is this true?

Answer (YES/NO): NO